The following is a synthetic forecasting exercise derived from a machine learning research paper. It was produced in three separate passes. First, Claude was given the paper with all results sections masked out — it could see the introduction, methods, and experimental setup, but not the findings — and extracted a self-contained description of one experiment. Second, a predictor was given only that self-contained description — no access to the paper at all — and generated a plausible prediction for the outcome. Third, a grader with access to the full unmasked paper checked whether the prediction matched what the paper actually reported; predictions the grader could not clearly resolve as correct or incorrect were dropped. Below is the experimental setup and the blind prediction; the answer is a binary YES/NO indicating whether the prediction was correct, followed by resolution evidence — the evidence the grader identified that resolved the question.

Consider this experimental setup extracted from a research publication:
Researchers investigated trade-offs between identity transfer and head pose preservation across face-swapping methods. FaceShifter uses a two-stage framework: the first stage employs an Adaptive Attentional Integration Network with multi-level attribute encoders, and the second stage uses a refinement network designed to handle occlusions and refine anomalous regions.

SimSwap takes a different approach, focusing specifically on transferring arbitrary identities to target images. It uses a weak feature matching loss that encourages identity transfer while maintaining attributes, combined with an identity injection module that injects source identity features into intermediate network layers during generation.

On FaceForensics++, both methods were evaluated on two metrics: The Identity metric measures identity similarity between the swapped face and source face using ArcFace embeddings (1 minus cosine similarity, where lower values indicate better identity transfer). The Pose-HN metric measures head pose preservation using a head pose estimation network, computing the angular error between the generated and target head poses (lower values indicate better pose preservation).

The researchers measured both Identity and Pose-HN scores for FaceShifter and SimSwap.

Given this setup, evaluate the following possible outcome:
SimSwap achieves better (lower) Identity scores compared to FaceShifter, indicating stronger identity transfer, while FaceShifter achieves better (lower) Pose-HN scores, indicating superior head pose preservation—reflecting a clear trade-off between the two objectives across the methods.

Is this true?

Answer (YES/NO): YES